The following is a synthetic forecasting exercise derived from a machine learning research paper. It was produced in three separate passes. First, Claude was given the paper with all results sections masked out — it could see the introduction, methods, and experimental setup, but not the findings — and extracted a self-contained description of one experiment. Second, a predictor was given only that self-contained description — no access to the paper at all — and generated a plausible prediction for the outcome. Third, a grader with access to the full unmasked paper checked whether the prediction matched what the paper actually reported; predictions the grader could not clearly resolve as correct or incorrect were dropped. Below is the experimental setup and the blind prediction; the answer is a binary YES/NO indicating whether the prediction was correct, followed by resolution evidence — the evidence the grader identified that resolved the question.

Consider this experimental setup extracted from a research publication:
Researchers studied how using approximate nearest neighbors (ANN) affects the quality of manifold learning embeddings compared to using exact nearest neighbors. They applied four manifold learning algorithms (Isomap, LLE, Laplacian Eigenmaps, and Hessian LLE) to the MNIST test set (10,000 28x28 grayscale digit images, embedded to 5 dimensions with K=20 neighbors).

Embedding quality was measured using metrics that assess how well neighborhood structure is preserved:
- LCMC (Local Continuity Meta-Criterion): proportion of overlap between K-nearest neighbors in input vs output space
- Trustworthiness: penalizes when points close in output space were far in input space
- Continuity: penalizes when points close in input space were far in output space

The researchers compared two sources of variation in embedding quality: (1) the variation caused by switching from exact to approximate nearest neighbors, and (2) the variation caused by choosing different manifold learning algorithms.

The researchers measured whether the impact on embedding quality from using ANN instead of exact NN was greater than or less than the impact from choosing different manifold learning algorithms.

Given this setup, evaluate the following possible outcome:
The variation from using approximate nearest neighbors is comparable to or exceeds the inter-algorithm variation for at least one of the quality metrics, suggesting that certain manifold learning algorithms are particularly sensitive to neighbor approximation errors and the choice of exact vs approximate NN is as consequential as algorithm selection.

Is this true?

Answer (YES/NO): NO